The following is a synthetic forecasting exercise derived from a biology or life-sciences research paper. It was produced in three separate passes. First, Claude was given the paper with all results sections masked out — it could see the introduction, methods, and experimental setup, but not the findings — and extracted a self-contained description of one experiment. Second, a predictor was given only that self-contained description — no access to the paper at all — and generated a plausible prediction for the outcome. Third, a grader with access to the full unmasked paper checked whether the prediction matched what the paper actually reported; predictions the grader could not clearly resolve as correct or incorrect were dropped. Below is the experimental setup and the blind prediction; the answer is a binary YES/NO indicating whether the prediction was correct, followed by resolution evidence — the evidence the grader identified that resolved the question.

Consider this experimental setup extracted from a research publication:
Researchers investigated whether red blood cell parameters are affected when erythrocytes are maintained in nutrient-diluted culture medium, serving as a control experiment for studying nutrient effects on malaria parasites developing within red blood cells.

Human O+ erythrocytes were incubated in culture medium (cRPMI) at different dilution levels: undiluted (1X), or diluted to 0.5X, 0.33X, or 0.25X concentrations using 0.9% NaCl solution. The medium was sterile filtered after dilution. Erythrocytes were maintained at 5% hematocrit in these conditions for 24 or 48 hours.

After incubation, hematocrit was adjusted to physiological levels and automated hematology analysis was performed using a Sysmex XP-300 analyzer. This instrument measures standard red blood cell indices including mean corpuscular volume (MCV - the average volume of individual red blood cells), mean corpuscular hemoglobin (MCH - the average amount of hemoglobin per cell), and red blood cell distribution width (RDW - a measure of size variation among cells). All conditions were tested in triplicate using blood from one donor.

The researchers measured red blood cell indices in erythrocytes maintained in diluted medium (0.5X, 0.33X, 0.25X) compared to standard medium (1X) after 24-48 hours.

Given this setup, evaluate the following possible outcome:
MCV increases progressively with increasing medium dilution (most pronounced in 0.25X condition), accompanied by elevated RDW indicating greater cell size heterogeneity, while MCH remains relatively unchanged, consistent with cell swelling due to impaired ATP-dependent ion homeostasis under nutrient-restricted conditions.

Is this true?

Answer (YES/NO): NO